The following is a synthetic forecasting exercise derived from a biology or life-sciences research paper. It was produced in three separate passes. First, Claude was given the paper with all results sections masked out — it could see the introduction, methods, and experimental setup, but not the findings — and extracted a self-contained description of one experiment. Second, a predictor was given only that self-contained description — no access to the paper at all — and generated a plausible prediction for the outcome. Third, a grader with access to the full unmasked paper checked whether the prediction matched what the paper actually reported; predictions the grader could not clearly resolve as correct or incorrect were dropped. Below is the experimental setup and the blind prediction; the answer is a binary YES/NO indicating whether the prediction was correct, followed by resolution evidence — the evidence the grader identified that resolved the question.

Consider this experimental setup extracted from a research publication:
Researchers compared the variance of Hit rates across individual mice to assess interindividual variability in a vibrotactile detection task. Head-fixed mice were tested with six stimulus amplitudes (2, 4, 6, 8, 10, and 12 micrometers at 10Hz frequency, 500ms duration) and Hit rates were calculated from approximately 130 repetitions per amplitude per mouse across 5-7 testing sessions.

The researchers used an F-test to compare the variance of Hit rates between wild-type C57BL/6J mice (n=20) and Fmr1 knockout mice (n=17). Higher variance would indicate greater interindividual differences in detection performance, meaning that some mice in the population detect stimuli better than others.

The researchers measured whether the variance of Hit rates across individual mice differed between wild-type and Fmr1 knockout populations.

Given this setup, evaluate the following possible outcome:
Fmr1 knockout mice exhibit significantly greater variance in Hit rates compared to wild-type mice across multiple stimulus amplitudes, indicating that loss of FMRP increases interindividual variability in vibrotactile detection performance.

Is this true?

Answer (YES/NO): YES